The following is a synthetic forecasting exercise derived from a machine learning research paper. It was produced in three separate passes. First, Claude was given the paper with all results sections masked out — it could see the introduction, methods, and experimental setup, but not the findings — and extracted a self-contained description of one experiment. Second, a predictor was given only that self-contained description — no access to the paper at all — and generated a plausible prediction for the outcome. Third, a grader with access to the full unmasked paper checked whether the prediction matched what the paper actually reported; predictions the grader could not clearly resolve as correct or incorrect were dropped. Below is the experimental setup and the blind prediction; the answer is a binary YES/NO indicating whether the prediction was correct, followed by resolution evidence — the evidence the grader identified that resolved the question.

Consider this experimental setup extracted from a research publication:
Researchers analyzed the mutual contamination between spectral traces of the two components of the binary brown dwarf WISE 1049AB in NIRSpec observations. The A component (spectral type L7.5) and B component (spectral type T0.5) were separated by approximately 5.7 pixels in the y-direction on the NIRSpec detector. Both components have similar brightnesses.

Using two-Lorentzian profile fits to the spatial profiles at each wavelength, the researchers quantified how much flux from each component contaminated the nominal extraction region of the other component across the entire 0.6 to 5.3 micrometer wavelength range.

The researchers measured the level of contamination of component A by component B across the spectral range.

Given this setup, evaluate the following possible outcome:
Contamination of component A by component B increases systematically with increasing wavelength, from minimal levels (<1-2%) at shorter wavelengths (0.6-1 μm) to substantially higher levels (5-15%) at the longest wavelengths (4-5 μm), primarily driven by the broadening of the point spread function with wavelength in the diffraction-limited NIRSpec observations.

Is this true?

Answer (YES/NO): NO